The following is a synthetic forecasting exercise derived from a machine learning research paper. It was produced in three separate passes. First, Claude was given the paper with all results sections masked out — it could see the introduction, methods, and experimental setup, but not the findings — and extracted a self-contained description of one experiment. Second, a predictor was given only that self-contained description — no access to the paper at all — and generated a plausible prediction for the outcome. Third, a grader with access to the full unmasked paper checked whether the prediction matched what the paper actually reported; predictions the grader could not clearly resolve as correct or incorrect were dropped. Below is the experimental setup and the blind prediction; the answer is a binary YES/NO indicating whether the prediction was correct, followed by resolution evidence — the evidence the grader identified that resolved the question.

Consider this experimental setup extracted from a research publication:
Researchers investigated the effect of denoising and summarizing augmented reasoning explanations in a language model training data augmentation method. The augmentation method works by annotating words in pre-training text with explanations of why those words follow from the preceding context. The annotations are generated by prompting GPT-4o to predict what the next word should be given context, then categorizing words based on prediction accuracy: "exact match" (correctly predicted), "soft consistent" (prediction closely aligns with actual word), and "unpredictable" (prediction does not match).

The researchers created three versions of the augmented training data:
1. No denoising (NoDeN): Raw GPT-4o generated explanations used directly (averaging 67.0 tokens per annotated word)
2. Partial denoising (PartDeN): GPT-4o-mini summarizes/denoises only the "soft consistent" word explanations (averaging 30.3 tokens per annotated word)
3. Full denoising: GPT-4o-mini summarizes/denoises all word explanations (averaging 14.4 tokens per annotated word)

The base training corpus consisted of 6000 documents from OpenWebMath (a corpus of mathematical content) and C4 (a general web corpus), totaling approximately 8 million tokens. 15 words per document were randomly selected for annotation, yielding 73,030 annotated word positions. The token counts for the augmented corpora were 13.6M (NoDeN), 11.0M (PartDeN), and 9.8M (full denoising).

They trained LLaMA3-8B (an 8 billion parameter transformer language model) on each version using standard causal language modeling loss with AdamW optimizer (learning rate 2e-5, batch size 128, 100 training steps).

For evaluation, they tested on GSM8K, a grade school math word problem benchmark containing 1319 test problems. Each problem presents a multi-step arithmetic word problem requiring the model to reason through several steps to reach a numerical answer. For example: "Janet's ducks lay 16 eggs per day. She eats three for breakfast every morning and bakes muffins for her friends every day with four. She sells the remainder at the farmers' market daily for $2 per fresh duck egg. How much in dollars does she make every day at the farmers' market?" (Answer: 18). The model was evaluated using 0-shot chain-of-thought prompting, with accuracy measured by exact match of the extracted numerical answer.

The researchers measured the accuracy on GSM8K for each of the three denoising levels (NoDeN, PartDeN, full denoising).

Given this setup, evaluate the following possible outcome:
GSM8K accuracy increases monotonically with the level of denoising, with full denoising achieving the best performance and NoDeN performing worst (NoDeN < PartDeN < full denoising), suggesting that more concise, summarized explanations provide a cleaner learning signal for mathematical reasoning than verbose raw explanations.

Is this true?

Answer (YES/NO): YES